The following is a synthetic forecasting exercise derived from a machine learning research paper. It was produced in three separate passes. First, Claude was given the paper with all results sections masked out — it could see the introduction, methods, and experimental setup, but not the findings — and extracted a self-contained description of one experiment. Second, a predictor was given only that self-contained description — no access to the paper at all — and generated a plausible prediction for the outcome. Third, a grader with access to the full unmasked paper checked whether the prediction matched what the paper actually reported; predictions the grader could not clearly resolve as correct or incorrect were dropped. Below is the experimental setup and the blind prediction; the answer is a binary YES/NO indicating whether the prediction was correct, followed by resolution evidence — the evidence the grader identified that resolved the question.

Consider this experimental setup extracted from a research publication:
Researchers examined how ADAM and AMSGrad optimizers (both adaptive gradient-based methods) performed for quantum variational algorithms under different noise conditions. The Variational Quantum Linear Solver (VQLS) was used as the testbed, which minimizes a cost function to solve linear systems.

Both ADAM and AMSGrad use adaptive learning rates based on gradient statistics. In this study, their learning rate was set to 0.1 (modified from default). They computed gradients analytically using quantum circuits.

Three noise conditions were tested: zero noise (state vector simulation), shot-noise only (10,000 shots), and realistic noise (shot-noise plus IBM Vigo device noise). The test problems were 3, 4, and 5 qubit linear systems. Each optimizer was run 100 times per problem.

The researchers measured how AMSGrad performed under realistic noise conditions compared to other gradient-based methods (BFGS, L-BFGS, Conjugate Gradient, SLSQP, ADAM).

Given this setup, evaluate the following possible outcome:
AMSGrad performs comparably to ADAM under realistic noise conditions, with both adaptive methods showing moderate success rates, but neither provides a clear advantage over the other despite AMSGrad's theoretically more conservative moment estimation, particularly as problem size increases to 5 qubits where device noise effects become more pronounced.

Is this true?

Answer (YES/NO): NO